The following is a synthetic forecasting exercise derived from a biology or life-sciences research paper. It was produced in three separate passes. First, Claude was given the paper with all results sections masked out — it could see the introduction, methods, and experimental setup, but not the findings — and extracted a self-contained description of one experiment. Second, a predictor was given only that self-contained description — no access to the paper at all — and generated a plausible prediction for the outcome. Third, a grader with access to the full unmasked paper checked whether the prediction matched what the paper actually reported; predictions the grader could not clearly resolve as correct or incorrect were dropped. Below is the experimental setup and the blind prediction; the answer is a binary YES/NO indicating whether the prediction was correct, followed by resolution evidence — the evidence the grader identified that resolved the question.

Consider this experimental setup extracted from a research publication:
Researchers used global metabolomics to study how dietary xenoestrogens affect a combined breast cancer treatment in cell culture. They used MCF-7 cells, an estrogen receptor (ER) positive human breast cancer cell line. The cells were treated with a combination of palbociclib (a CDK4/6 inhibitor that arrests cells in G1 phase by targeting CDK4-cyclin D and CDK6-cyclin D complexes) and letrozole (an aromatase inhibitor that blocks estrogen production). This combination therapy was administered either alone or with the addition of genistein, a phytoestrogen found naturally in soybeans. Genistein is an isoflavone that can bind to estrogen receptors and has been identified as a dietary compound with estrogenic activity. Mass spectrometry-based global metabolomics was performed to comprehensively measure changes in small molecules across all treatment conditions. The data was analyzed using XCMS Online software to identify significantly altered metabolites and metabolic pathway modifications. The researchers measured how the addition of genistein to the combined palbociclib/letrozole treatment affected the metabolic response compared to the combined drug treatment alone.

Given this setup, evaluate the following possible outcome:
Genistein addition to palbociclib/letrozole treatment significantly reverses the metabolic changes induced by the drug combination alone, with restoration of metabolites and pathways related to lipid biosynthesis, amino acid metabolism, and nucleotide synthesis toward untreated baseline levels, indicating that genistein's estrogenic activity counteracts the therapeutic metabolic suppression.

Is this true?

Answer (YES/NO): NO